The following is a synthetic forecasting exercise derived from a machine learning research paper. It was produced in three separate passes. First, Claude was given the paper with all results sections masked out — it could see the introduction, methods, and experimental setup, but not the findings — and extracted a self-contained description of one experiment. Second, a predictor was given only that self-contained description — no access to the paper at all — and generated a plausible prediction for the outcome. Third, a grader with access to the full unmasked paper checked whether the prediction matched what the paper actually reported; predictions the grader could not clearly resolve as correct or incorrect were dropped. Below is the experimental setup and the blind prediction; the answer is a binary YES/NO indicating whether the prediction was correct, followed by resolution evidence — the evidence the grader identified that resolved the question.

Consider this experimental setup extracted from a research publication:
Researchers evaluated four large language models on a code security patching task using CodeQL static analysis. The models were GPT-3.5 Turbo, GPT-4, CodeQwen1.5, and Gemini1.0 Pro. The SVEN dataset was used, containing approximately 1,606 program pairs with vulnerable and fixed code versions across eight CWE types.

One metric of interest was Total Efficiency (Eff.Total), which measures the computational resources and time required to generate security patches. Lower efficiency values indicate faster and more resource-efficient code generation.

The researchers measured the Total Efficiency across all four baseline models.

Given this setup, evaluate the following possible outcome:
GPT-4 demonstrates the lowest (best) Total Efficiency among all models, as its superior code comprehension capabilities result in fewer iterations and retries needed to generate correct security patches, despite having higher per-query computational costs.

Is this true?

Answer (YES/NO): NO